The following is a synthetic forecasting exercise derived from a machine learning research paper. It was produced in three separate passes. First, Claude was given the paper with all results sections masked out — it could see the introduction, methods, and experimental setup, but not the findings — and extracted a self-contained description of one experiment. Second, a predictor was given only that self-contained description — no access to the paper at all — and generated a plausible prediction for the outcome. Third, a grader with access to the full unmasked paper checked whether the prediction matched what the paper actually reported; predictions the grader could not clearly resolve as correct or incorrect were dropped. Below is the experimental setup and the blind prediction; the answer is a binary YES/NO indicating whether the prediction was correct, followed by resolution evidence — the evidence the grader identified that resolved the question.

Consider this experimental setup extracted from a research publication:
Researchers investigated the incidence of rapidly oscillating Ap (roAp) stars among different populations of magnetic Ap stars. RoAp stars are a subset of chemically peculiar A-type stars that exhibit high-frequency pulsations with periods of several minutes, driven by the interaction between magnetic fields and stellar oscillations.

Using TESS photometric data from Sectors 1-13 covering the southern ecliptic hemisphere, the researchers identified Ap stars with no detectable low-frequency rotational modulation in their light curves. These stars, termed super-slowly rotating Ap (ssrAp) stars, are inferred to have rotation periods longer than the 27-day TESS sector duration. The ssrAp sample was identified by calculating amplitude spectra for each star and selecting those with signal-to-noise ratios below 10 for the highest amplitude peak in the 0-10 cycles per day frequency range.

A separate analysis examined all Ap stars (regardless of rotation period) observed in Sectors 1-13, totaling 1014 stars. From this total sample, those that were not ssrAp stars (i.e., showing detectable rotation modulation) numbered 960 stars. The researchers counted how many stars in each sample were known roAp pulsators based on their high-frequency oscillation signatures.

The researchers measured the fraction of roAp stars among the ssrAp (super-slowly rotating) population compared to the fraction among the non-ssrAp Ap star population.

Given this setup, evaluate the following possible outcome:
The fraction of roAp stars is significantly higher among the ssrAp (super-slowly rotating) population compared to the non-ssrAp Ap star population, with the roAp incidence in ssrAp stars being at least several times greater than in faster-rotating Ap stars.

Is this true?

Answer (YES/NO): YES